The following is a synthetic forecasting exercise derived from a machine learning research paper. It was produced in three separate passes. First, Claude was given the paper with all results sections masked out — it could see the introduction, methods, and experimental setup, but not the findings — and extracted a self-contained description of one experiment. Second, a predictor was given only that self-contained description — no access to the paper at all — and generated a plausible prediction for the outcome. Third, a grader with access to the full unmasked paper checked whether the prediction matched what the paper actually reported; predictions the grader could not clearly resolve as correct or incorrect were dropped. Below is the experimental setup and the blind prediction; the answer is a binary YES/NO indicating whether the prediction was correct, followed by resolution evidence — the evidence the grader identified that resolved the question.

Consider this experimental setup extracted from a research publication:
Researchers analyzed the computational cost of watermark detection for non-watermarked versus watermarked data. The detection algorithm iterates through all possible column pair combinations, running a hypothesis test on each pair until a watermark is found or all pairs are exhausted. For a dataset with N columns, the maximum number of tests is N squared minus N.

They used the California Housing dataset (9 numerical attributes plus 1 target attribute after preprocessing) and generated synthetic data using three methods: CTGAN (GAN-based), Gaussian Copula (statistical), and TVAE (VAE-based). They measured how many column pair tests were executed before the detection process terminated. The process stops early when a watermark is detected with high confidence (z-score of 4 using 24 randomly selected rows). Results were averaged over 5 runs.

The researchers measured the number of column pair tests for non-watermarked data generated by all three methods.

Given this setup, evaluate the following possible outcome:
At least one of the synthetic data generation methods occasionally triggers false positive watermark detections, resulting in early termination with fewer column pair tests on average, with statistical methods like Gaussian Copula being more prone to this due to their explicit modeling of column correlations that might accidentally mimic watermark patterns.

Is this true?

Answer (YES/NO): NO